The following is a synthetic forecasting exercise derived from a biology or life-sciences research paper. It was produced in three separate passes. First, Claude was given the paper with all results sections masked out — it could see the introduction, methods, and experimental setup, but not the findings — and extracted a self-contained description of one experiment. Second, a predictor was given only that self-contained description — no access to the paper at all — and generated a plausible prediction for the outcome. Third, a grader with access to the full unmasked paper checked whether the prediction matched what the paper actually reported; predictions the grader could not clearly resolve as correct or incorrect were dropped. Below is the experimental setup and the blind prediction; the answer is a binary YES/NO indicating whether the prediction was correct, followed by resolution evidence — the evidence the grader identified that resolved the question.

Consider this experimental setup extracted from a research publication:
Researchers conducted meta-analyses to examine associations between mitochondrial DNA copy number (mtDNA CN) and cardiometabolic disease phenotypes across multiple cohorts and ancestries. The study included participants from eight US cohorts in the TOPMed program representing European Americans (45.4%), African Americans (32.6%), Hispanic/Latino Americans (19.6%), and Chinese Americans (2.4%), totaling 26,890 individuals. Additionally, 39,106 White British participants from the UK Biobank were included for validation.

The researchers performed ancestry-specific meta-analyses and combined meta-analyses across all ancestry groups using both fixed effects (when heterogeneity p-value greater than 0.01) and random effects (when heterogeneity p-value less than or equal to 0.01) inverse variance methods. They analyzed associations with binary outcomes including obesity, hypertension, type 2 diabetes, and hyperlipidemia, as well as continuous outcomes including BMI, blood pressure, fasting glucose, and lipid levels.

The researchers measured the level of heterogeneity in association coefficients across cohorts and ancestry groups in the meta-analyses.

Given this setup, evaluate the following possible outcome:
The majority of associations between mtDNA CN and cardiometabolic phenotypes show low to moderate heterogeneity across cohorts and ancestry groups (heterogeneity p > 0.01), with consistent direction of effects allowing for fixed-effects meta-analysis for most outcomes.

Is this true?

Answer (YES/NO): NO